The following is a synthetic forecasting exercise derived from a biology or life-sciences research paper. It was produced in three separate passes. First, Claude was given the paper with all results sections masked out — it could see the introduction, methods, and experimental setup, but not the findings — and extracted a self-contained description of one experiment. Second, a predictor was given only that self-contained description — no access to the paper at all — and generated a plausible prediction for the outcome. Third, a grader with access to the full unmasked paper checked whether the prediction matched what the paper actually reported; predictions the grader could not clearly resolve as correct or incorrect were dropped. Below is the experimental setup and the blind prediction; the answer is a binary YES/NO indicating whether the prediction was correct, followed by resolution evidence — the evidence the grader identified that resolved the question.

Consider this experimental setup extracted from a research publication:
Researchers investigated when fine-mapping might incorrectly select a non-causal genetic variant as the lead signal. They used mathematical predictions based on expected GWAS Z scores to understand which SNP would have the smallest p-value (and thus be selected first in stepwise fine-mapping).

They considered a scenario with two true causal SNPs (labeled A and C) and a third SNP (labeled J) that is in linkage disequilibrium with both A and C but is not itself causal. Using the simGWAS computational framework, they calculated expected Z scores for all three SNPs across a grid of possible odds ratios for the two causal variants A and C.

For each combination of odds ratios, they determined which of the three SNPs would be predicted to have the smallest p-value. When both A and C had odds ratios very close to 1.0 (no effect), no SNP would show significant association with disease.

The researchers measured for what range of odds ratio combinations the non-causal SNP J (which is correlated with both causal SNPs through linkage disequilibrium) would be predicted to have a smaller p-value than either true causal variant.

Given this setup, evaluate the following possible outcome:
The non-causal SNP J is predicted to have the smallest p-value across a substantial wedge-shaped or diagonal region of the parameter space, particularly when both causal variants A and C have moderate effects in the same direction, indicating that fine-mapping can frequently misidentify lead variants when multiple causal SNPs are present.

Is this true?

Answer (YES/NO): NO